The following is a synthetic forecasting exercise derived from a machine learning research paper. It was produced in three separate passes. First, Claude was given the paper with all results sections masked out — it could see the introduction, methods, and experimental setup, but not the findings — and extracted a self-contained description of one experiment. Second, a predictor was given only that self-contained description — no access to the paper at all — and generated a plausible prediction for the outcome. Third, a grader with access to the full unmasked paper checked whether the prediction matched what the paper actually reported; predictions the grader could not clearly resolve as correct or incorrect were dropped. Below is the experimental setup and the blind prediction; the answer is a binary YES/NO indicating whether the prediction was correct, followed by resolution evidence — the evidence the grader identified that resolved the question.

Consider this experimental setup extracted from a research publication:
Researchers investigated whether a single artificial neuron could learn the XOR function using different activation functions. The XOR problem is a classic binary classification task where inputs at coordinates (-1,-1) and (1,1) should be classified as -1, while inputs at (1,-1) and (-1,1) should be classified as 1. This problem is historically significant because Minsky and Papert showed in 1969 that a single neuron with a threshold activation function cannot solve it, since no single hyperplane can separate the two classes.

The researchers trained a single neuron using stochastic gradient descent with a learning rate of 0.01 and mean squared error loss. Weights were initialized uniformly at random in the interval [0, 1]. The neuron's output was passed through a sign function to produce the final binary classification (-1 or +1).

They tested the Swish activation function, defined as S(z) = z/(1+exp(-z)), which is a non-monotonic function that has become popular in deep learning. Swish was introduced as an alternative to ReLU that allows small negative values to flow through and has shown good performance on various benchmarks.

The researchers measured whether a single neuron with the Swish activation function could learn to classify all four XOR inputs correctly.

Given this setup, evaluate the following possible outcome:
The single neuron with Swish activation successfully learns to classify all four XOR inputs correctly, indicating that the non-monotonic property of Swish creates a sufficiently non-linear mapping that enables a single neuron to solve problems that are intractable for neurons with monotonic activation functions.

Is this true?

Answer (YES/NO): NO